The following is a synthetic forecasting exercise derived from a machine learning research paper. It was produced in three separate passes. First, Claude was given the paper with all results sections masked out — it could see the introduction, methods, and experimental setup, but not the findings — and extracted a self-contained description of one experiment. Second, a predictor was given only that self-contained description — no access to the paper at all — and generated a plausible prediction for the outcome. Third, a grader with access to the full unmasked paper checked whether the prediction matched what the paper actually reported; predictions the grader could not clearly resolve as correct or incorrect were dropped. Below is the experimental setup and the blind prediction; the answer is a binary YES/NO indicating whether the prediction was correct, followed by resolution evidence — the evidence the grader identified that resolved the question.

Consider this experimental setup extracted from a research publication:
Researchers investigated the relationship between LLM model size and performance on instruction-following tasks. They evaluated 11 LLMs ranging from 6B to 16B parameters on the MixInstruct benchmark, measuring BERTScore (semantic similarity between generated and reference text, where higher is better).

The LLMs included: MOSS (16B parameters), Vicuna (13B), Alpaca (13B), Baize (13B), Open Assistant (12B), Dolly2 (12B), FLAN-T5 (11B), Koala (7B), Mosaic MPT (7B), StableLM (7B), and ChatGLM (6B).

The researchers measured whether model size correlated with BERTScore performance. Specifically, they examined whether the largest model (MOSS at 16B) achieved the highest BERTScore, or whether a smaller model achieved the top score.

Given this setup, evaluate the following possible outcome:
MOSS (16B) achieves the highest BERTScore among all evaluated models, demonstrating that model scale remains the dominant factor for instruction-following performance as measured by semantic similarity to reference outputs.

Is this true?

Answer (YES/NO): NO